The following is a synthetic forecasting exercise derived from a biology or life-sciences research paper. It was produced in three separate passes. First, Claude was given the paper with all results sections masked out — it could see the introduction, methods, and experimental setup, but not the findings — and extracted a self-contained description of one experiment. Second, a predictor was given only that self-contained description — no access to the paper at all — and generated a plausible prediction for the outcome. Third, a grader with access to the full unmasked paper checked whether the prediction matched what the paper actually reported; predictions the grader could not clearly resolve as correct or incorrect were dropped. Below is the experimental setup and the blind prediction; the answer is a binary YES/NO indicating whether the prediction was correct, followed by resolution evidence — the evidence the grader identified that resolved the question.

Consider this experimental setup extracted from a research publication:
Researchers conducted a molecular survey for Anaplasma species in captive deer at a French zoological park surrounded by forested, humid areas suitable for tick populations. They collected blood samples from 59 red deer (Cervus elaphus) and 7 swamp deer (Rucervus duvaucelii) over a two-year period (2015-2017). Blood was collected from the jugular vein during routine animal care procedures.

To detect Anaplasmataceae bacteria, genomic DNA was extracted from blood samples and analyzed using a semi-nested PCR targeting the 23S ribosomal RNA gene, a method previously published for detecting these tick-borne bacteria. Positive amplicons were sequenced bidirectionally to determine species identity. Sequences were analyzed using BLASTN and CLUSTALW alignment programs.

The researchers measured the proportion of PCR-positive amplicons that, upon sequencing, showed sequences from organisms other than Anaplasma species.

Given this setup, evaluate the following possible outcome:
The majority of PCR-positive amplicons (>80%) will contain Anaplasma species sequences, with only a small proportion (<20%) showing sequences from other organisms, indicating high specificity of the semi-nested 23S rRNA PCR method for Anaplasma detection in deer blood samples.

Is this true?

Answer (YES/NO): NO